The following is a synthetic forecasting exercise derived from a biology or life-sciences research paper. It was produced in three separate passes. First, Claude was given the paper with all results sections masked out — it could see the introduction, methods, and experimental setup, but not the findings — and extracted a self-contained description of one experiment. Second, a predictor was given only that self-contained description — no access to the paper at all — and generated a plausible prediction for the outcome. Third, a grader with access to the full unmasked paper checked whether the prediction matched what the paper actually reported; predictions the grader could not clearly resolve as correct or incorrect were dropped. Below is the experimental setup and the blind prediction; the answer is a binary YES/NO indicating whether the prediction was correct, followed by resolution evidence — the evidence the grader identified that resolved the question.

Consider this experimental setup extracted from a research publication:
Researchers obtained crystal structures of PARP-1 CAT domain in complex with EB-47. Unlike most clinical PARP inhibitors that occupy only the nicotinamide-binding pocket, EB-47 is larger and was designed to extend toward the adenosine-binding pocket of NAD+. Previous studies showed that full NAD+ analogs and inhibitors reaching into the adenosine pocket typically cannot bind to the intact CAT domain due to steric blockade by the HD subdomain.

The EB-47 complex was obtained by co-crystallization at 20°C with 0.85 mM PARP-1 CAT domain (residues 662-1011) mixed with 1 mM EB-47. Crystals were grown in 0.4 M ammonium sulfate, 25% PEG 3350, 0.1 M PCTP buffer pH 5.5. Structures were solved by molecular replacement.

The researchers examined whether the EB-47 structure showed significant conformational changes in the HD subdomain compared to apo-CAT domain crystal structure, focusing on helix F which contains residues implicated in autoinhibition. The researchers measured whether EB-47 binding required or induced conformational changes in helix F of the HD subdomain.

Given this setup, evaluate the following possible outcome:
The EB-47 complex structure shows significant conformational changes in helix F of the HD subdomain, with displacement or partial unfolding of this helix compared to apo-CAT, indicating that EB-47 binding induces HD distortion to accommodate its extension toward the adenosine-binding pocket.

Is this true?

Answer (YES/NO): YES